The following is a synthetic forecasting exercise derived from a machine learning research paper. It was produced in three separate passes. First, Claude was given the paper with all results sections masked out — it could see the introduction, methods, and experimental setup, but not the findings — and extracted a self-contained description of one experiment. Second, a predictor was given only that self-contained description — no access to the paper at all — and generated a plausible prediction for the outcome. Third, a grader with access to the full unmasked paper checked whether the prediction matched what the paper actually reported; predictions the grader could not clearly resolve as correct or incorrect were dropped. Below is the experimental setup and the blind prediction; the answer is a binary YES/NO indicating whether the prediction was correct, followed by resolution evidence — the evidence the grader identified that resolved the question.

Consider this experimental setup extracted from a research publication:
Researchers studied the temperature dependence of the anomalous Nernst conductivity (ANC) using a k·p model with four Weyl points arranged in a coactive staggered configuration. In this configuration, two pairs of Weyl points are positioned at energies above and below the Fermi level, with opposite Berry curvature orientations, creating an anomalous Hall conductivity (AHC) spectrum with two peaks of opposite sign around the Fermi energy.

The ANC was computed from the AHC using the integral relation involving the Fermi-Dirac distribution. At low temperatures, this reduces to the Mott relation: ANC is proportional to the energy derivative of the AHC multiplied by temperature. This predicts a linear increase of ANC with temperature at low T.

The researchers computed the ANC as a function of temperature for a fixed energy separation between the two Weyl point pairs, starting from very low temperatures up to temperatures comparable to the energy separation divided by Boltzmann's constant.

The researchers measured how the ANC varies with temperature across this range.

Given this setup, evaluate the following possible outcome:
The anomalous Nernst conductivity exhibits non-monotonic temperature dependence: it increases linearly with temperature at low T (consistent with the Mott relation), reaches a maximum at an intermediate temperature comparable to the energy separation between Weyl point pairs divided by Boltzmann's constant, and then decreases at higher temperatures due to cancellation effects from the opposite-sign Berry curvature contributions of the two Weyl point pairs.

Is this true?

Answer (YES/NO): YES